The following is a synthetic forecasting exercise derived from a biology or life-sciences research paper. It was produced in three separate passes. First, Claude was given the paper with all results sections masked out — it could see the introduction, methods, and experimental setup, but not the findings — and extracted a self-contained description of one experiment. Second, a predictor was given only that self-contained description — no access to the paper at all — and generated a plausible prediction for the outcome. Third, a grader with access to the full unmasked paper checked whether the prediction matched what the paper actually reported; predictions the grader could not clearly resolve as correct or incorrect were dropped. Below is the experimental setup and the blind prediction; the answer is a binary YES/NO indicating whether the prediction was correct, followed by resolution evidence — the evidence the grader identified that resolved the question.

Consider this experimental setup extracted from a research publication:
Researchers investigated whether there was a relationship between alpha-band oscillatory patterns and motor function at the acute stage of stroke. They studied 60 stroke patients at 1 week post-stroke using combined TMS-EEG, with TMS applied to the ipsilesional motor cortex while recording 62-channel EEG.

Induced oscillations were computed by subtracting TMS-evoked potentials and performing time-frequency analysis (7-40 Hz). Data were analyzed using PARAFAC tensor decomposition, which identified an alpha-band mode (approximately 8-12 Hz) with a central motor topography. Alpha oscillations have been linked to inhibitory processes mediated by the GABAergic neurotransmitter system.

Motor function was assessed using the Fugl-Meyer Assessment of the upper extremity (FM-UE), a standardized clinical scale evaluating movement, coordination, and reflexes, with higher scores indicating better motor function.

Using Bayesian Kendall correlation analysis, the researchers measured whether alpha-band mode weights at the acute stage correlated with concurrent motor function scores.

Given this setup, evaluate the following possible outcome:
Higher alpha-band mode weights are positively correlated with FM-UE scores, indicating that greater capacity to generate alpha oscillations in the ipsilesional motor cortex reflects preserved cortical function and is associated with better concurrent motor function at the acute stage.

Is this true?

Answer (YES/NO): NO